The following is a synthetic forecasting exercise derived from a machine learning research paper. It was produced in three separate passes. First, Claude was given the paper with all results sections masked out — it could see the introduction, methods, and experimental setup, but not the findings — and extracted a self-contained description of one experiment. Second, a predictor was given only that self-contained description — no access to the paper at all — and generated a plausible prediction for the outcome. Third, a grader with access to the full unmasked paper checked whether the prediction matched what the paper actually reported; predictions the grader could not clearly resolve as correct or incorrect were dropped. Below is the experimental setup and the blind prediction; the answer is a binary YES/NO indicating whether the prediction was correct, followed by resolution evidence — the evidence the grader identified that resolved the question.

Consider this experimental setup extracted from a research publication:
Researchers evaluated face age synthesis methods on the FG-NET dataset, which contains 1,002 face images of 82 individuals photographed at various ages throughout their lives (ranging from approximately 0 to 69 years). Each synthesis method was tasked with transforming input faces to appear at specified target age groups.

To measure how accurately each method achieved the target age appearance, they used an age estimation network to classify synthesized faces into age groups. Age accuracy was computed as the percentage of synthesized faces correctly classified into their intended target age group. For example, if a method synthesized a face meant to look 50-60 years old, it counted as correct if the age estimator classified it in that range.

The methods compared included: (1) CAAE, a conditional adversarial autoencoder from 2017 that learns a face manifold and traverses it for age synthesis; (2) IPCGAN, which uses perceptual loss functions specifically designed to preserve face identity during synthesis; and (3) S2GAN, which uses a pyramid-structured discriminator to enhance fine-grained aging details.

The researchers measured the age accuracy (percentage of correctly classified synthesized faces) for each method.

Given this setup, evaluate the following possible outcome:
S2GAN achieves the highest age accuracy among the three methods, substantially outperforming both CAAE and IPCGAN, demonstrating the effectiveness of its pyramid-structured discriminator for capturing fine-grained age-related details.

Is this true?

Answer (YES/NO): NO